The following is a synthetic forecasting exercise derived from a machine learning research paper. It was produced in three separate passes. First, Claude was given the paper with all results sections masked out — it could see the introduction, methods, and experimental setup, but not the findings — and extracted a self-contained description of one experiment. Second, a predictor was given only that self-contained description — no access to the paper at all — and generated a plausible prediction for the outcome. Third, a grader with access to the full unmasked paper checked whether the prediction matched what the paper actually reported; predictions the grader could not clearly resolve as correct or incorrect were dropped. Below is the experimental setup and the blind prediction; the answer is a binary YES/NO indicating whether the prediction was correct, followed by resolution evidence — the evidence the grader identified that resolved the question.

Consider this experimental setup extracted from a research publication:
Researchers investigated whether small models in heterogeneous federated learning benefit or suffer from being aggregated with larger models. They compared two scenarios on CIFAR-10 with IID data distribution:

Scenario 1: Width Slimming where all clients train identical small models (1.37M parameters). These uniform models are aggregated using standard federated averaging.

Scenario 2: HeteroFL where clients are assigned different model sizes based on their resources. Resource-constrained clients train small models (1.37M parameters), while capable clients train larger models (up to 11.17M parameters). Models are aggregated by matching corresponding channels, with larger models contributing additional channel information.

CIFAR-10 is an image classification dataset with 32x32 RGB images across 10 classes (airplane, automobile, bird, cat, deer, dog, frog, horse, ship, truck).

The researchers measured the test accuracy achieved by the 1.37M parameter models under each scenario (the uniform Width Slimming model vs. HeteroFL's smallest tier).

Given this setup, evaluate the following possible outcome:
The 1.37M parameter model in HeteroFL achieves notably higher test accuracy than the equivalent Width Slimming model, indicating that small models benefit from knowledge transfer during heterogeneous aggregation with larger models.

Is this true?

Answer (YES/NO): NO